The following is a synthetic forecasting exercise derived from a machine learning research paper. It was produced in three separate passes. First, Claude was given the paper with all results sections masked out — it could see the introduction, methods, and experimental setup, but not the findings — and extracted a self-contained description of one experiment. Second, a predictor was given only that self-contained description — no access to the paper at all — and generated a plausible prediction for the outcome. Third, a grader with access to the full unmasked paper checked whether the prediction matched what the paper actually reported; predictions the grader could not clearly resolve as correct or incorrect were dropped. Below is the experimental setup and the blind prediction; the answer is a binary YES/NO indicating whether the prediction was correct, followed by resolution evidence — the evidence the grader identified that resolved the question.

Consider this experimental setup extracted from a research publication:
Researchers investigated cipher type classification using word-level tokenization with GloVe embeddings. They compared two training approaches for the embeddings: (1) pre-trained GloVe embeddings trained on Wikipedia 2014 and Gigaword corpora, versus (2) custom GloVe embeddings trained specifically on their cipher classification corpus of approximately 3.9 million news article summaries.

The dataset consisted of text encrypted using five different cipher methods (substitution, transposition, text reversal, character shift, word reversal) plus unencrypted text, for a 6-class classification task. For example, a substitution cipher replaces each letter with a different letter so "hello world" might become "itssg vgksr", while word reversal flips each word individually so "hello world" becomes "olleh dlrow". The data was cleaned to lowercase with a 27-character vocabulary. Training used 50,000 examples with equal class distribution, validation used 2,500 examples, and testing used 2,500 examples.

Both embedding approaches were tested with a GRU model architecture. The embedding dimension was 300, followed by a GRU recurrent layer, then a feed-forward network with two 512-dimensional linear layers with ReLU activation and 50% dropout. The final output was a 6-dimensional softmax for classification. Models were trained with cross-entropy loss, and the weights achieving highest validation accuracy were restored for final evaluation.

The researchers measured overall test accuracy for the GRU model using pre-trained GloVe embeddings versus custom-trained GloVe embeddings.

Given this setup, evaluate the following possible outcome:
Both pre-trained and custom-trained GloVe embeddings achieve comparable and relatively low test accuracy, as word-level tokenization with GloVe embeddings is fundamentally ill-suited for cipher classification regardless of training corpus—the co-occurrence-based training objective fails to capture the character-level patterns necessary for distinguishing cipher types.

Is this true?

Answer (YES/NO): NO